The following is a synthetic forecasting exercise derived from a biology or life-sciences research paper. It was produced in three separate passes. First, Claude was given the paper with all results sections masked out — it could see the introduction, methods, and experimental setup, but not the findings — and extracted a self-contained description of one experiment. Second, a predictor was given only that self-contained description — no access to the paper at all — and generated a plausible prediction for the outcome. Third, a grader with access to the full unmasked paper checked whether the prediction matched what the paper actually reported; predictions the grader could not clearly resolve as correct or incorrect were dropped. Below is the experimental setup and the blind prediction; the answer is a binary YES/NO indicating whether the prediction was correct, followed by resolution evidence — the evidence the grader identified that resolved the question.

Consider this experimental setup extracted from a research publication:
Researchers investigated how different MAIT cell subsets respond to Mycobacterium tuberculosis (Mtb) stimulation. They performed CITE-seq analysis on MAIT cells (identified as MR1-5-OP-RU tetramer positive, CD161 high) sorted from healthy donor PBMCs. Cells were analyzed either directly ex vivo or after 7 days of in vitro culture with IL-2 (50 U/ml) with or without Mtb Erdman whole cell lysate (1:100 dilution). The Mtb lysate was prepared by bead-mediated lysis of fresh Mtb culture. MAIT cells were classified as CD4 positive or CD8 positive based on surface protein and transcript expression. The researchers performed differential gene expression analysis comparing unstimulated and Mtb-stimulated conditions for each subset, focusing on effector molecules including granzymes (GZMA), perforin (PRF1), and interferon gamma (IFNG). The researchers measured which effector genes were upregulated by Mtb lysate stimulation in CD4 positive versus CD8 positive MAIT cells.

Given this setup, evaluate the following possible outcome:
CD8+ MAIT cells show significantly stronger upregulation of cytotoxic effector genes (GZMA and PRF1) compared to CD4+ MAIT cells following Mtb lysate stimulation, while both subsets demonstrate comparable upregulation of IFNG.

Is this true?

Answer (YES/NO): NO